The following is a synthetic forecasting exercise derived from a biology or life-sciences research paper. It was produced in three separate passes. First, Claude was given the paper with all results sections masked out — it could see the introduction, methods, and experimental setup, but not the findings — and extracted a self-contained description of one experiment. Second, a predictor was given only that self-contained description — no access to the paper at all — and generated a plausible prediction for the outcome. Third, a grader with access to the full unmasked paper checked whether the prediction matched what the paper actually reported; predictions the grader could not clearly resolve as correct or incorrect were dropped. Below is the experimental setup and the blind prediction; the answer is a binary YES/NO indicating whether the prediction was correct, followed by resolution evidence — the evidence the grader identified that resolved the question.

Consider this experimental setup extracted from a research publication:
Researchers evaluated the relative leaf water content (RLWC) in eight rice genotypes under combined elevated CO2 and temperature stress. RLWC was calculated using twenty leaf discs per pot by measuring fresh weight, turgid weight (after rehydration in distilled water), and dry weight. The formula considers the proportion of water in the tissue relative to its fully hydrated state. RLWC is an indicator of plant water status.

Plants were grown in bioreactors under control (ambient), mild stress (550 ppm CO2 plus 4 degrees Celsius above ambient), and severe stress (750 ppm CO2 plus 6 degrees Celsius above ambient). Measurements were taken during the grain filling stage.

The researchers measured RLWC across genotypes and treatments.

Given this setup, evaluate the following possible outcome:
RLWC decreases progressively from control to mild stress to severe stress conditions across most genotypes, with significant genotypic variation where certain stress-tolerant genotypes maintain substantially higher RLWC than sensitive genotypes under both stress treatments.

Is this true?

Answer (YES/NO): NO